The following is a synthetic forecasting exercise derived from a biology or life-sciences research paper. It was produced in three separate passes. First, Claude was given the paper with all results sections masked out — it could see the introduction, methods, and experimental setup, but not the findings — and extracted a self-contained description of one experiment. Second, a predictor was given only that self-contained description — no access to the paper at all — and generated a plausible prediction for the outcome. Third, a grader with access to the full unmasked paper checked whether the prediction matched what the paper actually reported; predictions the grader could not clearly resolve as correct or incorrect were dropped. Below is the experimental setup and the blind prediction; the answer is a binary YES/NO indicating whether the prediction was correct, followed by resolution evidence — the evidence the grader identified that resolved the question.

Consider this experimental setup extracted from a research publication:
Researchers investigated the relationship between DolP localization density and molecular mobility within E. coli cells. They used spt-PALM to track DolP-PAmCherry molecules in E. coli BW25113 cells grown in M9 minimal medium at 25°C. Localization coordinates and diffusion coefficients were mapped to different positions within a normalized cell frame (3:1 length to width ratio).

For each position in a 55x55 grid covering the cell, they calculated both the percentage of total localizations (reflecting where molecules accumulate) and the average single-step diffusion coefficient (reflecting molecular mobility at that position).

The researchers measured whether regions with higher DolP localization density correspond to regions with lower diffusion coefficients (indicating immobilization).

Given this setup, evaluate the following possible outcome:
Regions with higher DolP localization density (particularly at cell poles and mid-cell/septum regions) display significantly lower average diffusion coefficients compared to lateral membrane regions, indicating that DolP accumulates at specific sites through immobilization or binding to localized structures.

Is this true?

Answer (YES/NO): YES